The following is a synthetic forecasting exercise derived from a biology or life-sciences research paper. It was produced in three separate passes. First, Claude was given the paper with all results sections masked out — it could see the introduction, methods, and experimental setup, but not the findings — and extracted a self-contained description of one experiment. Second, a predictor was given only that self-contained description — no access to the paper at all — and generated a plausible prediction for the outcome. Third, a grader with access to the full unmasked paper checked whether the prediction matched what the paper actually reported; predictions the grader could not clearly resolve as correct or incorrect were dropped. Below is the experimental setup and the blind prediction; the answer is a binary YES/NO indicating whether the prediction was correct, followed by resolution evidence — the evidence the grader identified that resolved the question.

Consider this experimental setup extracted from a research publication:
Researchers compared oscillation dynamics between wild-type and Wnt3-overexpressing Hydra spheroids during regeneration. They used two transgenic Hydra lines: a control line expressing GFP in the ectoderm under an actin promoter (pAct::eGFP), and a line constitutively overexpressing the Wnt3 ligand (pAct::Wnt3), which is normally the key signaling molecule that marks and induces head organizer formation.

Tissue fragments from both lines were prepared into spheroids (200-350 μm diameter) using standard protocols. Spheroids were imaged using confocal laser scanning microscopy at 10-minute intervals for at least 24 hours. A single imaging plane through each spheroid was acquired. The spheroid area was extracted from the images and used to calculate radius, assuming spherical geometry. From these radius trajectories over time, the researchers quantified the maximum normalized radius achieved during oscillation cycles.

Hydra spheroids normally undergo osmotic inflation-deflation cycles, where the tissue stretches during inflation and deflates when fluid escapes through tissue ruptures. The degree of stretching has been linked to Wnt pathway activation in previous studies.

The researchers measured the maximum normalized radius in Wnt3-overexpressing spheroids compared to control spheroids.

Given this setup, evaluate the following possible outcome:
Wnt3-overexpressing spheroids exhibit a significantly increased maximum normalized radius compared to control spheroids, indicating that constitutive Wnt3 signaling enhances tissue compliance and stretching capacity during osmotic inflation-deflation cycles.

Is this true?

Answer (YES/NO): YES